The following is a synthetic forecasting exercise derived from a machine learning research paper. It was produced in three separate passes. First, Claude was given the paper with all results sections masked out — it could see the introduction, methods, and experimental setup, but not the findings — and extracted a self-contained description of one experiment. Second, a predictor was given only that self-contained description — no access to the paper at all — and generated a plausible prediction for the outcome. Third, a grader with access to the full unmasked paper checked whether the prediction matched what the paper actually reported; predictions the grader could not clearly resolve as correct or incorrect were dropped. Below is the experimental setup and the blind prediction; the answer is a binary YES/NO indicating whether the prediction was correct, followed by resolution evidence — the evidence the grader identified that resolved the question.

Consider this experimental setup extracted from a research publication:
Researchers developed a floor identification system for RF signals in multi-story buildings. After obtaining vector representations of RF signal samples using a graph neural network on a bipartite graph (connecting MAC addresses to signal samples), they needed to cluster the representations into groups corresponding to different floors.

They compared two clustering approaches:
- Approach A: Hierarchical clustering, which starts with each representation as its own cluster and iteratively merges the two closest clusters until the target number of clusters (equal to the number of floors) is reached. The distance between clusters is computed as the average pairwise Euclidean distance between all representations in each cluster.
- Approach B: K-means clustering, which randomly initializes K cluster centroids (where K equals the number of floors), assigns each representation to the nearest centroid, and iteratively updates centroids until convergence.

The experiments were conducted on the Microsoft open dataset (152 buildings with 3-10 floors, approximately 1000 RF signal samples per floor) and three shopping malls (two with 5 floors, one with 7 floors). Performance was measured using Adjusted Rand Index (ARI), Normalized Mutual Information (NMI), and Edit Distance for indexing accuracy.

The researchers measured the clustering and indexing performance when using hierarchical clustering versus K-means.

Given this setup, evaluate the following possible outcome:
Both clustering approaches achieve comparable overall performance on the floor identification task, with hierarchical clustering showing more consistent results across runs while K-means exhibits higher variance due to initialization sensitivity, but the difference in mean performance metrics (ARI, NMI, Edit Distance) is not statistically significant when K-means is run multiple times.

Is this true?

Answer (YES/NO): NO